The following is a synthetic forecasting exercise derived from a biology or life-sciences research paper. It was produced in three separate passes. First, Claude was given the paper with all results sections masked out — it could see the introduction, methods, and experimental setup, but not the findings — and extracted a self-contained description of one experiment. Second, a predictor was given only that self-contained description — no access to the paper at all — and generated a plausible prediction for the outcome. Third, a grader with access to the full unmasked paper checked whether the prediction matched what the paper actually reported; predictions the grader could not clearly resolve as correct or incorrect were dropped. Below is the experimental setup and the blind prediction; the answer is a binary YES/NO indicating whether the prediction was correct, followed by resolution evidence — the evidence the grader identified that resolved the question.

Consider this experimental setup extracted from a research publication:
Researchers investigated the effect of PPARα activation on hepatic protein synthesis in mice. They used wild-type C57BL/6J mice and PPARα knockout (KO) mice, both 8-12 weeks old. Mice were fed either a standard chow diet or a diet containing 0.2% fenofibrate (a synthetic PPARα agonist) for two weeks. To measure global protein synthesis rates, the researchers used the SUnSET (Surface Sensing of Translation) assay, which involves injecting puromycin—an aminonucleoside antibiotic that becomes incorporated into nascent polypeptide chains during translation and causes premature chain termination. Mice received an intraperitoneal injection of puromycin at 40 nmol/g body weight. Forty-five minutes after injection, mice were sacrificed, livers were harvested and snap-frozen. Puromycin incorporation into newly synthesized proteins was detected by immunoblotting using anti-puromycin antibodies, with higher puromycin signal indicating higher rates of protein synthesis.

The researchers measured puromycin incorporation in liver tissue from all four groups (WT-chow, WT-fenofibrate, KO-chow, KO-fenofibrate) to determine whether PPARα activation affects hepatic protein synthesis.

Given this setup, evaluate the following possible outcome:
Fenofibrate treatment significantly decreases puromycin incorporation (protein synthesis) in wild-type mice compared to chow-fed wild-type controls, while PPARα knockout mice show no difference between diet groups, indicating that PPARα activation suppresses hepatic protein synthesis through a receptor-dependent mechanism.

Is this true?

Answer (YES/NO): YES